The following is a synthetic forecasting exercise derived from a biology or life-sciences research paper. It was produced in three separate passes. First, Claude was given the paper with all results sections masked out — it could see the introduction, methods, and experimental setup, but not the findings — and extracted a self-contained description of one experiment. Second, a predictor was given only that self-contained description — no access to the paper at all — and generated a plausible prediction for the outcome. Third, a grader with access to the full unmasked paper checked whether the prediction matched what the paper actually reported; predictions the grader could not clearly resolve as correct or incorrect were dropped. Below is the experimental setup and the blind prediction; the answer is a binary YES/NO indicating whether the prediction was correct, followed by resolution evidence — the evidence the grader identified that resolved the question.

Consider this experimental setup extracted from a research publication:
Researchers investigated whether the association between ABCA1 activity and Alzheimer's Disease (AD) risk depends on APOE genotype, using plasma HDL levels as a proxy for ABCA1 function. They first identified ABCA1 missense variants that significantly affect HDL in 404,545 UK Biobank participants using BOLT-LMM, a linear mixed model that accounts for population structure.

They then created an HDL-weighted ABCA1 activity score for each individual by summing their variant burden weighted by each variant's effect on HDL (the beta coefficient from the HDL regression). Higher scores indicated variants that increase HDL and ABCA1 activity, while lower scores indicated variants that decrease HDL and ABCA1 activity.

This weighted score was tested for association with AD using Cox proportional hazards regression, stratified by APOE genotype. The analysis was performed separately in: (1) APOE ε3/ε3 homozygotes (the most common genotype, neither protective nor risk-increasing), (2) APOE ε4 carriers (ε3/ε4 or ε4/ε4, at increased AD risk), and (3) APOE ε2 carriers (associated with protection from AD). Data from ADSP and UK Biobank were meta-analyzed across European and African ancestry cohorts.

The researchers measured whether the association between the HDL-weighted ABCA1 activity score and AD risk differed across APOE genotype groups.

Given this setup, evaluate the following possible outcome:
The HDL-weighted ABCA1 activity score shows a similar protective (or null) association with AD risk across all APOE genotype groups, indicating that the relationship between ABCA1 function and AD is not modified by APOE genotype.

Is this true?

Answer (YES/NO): NO